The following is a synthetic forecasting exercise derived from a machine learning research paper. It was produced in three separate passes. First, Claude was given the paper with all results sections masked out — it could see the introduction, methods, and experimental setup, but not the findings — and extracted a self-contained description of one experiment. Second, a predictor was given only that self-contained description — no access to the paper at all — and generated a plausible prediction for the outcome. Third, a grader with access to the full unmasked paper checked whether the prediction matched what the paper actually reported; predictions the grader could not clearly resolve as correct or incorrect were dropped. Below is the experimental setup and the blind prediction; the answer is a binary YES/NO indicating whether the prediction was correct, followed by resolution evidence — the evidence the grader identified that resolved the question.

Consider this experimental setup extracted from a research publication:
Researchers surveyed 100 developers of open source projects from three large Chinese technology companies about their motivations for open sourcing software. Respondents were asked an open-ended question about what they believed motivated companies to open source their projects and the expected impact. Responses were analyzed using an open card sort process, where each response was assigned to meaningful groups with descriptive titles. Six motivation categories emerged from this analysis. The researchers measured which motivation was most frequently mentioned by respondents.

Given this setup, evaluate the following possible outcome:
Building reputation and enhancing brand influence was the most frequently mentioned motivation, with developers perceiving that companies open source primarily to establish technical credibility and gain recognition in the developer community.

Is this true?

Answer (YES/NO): NO